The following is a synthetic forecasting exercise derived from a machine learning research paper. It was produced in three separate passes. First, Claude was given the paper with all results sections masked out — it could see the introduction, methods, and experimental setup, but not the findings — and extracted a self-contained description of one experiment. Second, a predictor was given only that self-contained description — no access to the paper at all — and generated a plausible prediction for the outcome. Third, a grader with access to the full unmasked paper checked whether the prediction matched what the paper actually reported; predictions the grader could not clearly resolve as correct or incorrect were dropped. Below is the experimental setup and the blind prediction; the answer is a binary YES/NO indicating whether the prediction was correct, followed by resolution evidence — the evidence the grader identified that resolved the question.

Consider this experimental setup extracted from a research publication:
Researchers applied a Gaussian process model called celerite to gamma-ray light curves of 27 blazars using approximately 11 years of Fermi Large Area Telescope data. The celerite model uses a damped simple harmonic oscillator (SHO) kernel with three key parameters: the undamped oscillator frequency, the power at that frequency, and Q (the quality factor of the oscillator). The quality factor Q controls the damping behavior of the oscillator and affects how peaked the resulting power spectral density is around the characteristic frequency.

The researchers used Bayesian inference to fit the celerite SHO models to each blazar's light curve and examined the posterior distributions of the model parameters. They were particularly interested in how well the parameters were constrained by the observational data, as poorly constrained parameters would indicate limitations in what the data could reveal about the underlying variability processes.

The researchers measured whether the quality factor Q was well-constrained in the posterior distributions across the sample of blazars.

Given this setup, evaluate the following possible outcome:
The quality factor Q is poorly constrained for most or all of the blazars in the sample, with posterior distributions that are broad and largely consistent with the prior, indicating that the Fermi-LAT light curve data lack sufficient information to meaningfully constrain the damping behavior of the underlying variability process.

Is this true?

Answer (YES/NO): YES